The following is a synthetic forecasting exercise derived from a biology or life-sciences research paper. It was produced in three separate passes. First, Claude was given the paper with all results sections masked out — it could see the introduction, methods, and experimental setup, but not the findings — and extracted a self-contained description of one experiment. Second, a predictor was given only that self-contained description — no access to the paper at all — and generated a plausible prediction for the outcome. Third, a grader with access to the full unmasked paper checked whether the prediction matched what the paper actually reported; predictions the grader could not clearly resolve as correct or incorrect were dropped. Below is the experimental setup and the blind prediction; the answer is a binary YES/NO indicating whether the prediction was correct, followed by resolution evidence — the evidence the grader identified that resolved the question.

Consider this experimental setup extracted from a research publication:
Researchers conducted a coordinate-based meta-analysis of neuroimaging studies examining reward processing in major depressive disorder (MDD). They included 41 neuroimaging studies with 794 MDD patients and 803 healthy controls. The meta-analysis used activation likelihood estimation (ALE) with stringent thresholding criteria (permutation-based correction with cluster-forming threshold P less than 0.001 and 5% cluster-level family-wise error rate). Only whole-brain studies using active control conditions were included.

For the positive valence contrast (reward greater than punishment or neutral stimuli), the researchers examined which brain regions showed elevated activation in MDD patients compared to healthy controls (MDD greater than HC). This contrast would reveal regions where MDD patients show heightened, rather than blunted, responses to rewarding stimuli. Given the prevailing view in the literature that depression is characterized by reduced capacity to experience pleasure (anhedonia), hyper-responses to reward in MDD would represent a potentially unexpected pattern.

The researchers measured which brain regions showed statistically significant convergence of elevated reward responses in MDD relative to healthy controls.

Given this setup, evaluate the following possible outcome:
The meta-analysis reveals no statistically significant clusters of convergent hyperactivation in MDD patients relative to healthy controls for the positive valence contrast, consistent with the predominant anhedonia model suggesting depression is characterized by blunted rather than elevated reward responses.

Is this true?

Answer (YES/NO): NO